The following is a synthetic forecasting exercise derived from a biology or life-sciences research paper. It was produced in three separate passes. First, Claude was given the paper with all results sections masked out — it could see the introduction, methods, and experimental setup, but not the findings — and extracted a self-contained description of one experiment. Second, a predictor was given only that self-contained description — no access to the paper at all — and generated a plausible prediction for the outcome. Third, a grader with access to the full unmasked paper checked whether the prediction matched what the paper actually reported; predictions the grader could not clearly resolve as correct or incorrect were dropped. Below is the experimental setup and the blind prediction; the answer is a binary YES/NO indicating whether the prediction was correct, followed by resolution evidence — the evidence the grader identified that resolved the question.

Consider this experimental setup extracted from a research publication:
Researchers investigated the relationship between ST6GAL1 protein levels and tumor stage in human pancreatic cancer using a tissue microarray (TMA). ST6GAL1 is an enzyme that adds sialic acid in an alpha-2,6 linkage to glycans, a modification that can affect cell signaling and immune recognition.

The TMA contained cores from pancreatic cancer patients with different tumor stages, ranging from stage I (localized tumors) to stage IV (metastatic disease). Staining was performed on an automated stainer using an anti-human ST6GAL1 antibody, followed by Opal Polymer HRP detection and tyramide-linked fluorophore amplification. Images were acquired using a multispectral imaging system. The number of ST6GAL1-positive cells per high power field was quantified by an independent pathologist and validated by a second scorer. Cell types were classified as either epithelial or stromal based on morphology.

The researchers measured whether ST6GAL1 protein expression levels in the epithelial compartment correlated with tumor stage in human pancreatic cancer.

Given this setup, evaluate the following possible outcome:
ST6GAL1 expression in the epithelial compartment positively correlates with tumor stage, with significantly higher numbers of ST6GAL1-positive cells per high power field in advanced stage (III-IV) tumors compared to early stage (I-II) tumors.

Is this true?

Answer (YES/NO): YES